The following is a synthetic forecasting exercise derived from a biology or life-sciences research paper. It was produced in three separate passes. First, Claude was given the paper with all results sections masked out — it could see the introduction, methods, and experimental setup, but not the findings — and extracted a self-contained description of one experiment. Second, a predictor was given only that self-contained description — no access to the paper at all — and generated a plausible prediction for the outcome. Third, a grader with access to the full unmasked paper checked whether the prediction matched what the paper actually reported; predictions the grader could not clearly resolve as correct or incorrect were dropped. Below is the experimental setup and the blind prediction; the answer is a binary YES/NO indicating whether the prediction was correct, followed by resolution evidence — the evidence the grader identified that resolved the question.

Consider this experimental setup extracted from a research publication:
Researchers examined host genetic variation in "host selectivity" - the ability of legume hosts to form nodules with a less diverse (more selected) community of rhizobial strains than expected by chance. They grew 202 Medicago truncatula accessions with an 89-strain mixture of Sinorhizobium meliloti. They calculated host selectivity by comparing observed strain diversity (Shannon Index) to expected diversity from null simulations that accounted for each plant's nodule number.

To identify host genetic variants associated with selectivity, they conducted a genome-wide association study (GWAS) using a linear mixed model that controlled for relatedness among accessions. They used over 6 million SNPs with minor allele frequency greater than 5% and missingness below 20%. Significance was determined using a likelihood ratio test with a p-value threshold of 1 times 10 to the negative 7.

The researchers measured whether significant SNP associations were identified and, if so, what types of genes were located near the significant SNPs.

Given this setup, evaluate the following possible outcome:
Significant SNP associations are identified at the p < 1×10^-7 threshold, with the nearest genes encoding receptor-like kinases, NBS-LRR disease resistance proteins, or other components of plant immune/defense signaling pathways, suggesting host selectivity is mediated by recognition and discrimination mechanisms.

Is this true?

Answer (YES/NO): NO